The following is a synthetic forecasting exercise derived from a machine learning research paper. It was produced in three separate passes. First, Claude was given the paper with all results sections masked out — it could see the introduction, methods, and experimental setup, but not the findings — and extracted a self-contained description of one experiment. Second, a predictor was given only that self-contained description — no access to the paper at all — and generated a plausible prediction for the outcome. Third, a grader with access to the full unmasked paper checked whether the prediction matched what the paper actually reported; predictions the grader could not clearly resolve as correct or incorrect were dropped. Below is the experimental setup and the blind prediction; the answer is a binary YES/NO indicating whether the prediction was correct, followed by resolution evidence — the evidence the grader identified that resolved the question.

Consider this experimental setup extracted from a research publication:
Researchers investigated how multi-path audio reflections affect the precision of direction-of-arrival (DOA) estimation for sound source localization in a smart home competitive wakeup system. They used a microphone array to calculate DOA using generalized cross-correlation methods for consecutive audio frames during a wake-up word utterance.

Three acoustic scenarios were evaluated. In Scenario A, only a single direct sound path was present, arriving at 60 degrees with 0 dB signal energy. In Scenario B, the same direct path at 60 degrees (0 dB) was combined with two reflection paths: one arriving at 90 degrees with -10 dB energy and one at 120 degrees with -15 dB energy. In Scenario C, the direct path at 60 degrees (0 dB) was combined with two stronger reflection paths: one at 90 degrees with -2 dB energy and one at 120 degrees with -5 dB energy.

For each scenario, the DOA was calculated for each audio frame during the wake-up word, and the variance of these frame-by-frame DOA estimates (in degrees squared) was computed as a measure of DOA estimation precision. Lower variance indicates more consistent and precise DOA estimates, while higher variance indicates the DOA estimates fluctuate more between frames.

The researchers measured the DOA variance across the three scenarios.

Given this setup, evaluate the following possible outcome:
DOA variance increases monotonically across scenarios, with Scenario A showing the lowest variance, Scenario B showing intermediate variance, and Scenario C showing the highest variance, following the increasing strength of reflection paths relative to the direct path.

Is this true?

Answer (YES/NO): YES